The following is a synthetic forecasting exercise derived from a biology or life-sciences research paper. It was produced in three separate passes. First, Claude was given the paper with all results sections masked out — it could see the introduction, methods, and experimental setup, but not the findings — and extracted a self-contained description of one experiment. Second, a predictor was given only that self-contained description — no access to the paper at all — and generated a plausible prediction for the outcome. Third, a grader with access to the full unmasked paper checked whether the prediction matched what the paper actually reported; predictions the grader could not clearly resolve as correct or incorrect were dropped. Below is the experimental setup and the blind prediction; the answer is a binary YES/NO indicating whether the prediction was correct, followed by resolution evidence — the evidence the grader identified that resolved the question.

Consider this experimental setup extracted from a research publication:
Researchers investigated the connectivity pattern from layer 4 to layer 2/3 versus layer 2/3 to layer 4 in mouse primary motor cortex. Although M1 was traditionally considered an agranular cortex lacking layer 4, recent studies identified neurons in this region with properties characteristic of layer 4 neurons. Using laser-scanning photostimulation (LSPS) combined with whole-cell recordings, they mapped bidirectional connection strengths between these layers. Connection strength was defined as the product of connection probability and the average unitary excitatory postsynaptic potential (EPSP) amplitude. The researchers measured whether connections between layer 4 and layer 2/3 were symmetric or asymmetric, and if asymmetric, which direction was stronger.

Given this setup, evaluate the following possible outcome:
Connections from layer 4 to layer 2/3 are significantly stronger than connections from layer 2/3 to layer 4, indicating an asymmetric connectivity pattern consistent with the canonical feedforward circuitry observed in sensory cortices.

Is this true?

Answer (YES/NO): YES